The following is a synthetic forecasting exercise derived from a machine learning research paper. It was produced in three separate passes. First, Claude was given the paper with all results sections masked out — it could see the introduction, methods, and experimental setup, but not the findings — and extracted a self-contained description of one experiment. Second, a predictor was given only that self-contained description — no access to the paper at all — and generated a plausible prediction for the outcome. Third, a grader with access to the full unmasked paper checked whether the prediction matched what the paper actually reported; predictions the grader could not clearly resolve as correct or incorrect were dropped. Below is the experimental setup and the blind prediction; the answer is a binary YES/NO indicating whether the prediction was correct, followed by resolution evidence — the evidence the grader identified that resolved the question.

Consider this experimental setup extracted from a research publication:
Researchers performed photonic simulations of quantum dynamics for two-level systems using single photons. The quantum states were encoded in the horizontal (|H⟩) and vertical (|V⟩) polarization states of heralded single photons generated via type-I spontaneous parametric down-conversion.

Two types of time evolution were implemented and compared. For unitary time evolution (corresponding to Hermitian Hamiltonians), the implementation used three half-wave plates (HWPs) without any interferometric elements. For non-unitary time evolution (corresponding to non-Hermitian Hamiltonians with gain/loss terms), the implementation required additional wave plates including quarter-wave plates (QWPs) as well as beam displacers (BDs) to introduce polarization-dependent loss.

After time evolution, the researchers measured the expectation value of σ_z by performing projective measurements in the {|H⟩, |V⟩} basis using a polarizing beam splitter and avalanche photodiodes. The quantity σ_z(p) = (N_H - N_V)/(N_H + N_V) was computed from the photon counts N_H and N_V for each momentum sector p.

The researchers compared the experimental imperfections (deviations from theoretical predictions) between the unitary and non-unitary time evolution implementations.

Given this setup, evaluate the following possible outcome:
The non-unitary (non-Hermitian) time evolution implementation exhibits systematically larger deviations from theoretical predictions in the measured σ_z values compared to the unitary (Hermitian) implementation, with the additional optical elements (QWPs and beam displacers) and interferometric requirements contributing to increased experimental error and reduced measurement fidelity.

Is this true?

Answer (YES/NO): YES